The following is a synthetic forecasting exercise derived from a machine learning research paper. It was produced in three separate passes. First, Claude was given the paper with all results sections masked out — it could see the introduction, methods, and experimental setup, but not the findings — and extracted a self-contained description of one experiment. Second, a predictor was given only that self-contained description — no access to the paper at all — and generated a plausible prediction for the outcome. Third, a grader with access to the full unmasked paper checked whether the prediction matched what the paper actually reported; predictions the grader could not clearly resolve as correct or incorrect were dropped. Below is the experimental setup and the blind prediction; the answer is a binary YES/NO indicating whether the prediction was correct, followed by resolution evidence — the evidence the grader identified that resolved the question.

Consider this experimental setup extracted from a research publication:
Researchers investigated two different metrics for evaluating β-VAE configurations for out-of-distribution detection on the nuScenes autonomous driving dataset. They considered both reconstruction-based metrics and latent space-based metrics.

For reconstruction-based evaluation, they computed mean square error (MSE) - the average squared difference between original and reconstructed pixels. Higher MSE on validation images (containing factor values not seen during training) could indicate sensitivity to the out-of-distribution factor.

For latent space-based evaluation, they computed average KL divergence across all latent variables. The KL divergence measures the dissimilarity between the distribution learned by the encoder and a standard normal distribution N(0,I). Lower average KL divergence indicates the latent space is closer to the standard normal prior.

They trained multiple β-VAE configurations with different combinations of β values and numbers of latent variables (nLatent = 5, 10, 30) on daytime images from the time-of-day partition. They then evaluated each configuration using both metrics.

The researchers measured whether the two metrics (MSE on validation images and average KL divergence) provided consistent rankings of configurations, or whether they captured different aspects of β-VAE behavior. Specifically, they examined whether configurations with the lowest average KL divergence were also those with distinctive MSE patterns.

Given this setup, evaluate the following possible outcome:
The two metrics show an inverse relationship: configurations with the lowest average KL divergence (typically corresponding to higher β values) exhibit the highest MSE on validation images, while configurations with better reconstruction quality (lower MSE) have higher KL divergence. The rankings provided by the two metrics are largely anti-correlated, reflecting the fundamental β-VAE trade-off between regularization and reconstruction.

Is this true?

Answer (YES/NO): NO